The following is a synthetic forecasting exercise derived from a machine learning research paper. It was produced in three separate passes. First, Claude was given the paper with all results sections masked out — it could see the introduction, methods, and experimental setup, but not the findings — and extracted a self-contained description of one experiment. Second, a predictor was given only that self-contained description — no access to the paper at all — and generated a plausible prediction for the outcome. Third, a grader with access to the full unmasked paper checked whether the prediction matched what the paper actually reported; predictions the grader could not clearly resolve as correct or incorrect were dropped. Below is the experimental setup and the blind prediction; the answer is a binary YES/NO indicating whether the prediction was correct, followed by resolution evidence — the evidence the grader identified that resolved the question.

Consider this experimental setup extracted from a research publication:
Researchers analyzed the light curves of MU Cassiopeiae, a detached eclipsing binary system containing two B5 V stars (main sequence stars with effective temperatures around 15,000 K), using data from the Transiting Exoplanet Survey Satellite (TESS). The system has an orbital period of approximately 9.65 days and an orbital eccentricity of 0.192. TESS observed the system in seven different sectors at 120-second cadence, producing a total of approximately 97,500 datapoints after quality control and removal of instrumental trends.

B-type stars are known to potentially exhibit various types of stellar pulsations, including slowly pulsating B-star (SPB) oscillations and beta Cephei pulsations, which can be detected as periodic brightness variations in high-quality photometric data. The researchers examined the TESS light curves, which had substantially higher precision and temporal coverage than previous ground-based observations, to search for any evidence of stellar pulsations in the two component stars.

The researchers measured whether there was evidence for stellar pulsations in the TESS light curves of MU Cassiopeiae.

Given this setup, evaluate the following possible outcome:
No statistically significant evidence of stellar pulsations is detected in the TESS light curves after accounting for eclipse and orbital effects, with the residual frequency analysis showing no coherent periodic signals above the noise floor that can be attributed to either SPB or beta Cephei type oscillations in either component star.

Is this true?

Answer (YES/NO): YES